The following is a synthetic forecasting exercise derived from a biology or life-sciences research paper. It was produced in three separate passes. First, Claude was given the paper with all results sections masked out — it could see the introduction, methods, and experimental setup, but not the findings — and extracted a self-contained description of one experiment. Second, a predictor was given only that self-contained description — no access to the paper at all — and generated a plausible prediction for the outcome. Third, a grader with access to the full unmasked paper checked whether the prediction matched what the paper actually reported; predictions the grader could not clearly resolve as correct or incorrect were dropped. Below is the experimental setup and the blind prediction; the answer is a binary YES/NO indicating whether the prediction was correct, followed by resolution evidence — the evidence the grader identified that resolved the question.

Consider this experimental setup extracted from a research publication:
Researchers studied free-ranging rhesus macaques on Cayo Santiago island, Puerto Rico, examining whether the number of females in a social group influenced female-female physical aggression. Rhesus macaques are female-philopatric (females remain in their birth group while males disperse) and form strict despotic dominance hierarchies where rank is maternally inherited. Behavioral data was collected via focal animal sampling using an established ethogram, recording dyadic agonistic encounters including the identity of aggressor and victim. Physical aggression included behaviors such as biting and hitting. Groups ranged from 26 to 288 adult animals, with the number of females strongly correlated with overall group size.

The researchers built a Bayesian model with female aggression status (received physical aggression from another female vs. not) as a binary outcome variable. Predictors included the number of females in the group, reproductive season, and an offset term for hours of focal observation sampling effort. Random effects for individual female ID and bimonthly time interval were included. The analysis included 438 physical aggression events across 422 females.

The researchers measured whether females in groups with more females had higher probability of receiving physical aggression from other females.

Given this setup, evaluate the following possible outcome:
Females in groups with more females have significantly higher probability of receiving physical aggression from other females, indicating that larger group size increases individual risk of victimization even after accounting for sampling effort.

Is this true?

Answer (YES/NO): NO